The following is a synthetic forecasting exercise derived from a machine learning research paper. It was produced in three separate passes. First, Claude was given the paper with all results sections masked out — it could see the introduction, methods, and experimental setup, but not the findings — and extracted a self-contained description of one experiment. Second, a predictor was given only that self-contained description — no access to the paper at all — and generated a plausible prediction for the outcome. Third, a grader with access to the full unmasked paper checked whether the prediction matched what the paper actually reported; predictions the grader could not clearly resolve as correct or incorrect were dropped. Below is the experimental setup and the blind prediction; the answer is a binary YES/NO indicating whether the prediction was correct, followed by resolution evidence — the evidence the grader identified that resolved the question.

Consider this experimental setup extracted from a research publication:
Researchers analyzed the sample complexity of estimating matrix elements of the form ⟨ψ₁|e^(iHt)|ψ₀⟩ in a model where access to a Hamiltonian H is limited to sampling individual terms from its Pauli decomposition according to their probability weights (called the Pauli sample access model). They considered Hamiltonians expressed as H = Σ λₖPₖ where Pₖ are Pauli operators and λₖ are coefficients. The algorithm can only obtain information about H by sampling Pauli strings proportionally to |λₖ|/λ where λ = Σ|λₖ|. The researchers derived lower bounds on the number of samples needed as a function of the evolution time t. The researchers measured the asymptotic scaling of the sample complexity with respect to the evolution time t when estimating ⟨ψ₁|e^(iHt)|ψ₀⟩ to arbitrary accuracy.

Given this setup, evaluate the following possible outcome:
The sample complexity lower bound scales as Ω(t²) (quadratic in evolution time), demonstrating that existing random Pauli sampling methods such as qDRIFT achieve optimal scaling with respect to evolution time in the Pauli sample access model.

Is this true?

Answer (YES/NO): YES